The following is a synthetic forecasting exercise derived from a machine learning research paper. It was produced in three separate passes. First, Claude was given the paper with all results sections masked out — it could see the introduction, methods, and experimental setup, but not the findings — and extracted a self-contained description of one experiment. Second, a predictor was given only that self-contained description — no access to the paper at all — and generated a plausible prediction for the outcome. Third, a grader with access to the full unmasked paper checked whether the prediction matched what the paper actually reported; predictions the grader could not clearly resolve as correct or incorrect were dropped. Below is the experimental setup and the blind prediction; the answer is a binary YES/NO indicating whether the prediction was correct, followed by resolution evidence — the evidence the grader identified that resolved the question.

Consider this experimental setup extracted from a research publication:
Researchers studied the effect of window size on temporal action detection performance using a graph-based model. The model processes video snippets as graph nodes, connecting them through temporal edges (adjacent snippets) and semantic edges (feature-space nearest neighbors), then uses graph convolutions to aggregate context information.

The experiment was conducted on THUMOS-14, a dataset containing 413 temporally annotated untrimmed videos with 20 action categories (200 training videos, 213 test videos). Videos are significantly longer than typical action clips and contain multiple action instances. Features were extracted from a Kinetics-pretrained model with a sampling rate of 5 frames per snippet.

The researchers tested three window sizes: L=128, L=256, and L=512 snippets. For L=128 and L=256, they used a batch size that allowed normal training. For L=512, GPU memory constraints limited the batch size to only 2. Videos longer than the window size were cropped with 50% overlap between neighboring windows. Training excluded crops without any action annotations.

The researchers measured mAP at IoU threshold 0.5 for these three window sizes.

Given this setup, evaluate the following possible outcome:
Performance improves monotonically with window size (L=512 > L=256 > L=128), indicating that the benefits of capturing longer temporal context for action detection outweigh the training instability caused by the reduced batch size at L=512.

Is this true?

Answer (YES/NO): NO